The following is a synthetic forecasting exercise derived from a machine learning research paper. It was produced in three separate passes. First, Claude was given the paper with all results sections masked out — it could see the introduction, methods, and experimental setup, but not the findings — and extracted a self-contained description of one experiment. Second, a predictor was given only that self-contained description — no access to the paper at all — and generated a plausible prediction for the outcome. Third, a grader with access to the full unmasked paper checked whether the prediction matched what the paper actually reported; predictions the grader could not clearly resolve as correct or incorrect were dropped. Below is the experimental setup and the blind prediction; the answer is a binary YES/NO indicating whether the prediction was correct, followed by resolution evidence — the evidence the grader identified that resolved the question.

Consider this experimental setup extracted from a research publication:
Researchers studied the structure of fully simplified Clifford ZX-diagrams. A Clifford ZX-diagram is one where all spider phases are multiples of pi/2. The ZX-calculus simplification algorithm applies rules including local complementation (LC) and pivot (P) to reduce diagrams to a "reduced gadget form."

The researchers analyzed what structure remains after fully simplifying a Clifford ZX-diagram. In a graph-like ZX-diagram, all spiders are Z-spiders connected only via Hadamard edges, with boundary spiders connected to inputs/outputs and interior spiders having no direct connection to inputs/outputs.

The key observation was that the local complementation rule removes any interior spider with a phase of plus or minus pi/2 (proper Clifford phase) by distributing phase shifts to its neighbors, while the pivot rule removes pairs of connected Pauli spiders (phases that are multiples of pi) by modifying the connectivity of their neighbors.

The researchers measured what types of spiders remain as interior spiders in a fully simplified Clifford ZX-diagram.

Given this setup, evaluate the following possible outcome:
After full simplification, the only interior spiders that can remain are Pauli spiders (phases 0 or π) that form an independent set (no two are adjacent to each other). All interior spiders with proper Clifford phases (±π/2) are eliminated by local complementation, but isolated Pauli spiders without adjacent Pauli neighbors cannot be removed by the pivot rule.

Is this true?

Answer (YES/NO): NO